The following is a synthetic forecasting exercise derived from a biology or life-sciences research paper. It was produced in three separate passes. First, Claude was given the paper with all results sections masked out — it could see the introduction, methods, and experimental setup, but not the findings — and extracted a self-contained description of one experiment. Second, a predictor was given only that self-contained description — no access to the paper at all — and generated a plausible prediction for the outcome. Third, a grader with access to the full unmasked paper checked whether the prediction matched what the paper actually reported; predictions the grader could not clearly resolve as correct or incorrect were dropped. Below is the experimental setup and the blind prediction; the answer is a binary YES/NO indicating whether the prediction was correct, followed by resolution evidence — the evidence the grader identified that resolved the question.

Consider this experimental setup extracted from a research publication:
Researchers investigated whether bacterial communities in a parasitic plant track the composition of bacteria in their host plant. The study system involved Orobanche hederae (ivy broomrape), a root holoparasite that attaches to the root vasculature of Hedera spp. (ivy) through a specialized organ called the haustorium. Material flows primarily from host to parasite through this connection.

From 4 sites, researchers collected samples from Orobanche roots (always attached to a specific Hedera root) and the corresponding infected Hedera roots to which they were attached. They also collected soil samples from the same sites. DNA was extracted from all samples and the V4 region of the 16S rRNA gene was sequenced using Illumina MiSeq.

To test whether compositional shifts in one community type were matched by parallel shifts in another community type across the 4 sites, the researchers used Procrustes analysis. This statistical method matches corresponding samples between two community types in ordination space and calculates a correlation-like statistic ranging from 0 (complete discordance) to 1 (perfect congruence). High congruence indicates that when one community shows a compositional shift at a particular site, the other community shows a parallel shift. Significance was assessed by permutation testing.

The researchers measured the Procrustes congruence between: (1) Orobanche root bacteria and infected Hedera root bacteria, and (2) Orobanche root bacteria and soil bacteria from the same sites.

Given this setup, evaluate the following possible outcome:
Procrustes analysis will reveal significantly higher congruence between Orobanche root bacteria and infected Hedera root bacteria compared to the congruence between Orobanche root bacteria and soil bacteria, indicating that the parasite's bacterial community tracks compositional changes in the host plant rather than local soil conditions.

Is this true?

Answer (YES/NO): NO